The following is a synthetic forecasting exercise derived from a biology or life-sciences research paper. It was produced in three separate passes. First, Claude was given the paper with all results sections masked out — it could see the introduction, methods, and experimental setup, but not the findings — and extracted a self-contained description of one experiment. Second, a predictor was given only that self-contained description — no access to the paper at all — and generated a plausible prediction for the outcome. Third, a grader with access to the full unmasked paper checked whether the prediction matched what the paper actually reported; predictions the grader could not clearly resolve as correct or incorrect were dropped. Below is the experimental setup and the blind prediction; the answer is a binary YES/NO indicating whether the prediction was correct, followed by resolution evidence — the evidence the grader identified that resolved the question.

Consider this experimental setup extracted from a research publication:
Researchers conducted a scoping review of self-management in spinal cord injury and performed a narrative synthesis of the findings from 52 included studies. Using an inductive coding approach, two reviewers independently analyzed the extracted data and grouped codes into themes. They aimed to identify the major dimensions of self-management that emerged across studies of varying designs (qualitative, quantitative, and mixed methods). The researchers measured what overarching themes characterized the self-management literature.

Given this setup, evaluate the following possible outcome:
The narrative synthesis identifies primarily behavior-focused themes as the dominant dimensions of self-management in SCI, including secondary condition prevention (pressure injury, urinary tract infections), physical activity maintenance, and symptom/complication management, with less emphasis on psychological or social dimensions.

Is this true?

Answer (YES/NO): NO